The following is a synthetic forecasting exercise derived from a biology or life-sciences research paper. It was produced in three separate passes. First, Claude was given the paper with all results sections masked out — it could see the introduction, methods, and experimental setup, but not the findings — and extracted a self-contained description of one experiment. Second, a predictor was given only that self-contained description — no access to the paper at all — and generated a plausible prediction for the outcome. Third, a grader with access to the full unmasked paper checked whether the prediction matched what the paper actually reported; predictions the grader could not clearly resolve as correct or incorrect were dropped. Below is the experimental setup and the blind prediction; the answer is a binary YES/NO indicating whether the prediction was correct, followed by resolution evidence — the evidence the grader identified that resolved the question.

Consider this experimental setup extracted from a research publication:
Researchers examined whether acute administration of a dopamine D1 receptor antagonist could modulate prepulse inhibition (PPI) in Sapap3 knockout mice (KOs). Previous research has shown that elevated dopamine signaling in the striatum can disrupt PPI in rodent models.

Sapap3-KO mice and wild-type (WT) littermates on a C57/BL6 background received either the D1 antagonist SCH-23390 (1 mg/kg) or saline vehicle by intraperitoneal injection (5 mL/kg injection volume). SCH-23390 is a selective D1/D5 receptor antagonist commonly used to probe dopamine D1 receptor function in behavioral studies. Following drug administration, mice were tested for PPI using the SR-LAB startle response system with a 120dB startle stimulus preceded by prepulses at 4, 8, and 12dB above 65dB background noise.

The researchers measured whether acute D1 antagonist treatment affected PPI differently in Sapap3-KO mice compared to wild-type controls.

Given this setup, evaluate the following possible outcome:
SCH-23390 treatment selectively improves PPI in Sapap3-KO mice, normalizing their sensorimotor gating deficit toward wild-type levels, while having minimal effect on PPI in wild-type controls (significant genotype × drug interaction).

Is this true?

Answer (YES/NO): NO